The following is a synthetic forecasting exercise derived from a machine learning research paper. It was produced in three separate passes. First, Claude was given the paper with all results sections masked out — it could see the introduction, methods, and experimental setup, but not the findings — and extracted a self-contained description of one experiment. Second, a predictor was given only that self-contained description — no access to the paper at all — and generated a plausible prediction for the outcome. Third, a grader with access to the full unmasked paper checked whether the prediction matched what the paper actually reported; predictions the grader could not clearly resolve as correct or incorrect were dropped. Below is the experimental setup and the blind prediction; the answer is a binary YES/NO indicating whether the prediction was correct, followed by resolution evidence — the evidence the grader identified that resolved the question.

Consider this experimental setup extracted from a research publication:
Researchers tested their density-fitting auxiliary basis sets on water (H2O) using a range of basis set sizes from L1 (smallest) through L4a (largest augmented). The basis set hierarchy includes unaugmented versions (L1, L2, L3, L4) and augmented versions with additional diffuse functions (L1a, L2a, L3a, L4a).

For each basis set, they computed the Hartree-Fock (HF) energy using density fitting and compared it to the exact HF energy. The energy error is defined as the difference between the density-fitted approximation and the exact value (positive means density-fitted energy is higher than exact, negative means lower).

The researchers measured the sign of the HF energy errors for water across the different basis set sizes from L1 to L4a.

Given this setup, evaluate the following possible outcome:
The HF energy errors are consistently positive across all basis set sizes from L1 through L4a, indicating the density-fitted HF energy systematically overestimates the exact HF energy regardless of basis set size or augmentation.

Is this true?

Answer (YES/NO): NO